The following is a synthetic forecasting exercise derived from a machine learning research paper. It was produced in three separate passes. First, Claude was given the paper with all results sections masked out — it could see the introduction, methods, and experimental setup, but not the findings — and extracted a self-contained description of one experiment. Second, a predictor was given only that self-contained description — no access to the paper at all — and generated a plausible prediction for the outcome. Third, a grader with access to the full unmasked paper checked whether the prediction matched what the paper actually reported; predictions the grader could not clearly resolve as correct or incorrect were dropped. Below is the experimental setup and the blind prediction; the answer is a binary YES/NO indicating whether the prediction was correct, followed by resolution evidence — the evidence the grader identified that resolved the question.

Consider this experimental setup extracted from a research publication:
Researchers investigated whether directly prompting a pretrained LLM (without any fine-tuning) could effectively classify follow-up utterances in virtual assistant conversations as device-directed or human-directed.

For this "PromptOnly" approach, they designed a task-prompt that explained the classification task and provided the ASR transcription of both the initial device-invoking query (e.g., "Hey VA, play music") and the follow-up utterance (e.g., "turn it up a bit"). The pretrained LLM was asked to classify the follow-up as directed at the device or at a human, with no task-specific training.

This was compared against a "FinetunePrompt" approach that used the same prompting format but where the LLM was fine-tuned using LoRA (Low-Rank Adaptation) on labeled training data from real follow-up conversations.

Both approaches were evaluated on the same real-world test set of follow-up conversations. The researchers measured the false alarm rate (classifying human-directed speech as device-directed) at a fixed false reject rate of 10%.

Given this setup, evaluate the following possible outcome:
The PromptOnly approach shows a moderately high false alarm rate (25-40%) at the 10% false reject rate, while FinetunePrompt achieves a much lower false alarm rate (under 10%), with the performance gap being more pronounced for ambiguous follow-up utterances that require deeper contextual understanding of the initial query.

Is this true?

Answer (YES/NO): NO